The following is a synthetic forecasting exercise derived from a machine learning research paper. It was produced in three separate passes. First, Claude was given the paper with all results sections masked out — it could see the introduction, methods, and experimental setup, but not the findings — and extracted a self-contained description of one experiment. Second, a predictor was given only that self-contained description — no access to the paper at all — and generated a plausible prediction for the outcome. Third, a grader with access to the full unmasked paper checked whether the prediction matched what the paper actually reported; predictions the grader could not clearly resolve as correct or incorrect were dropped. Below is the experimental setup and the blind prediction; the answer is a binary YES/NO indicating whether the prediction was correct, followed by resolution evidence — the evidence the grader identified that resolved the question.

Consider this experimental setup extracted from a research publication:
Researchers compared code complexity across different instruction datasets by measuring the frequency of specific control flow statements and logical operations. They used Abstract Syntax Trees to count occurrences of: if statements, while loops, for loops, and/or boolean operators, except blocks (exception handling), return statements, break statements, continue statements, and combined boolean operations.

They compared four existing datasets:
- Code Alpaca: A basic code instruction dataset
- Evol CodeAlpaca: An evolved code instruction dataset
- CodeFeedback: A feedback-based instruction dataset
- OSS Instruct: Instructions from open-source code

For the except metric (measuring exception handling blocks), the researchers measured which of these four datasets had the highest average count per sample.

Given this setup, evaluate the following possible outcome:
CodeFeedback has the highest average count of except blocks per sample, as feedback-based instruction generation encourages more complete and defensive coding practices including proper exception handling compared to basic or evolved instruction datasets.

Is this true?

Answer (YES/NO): NO